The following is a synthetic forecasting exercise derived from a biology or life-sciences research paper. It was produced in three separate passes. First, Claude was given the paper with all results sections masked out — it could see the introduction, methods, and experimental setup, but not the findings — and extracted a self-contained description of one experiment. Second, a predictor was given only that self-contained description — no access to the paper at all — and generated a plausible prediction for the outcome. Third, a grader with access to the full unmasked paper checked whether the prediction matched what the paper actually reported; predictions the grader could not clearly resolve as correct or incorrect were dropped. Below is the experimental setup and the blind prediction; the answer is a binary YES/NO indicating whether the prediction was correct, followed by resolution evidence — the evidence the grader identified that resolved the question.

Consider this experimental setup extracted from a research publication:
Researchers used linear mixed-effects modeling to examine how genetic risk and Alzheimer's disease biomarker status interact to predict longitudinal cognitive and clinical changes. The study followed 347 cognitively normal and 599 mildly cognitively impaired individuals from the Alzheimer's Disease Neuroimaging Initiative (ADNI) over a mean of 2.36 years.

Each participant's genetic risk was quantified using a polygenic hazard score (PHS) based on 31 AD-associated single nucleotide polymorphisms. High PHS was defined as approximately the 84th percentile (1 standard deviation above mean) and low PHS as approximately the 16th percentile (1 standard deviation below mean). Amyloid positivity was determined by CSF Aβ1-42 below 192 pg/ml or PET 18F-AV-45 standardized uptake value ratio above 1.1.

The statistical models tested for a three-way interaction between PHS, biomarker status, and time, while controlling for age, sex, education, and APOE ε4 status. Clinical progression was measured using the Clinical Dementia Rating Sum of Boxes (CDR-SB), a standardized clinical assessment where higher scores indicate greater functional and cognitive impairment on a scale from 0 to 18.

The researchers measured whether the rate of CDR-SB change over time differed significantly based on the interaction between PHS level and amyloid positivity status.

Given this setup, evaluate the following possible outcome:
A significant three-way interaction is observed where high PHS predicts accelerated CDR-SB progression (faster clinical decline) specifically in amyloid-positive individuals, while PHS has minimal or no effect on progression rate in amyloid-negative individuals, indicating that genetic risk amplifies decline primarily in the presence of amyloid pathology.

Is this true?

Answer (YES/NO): NO